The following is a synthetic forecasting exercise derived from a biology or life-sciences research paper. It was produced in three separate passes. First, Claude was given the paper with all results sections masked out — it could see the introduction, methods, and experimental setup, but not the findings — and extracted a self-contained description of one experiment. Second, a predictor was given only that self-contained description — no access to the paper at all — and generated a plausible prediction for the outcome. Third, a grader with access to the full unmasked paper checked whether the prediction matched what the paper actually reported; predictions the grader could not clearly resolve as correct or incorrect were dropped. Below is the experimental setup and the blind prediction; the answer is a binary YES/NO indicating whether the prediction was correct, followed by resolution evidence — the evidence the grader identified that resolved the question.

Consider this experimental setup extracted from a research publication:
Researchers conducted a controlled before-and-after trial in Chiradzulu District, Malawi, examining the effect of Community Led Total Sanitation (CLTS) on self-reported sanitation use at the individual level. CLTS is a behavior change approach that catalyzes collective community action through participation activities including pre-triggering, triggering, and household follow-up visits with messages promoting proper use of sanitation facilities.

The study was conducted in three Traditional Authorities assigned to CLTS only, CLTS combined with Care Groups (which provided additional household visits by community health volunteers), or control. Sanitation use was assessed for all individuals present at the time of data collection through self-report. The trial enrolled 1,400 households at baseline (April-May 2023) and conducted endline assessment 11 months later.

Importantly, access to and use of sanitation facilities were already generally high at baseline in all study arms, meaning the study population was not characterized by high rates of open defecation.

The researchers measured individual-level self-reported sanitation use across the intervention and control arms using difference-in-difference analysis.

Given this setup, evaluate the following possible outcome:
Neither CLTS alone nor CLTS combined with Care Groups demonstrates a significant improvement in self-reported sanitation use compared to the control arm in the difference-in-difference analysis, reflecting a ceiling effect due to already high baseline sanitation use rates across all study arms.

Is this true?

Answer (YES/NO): YES